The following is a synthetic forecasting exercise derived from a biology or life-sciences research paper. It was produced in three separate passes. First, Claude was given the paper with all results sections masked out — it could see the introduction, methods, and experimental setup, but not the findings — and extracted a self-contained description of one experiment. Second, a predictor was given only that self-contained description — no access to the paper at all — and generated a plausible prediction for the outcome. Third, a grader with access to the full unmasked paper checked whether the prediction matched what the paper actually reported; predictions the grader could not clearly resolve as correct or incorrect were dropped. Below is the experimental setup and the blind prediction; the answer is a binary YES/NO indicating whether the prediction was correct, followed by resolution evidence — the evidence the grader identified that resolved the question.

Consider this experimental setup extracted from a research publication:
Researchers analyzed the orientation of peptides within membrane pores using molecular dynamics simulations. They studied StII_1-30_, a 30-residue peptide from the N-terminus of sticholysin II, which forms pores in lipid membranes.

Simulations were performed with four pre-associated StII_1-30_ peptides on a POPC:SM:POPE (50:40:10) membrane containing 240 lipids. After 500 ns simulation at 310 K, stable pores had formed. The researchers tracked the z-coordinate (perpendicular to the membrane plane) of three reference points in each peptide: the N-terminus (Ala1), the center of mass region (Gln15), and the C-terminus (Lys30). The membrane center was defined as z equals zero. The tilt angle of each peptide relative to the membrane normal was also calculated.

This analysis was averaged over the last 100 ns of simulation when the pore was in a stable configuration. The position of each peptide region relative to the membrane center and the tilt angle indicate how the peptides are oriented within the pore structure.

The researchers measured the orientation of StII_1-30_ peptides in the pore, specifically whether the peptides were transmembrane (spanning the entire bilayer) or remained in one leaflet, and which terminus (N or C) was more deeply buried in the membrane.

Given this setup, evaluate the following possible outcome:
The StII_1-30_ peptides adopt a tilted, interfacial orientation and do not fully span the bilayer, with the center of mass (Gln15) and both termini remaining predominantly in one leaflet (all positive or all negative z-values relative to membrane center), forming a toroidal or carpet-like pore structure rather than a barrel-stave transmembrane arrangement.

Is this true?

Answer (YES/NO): YES